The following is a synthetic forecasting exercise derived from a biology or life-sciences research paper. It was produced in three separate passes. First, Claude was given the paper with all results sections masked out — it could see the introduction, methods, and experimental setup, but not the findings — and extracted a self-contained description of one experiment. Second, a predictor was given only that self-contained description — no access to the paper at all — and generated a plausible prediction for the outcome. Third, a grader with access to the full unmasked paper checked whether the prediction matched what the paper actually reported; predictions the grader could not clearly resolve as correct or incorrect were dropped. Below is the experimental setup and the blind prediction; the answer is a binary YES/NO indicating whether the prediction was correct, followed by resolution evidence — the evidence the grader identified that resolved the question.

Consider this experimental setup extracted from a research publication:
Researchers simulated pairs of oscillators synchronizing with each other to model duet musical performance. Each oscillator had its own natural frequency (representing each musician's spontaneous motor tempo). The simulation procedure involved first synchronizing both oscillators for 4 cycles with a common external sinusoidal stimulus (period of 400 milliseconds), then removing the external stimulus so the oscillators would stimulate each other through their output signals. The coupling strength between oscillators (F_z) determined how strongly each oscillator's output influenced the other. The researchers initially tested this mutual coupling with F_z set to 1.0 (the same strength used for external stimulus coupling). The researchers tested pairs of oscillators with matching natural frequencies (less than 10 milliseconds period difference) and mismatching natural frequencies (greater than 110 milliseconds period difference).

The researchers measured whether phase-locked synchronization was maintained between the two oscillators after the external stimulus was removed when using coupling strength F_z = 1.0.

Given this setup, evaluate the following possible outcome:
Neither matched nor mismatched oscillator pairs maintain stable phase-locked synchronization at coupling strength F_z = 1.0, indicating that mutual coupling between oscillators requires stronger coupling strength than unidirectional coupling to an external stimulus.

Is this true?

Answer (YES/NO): NO